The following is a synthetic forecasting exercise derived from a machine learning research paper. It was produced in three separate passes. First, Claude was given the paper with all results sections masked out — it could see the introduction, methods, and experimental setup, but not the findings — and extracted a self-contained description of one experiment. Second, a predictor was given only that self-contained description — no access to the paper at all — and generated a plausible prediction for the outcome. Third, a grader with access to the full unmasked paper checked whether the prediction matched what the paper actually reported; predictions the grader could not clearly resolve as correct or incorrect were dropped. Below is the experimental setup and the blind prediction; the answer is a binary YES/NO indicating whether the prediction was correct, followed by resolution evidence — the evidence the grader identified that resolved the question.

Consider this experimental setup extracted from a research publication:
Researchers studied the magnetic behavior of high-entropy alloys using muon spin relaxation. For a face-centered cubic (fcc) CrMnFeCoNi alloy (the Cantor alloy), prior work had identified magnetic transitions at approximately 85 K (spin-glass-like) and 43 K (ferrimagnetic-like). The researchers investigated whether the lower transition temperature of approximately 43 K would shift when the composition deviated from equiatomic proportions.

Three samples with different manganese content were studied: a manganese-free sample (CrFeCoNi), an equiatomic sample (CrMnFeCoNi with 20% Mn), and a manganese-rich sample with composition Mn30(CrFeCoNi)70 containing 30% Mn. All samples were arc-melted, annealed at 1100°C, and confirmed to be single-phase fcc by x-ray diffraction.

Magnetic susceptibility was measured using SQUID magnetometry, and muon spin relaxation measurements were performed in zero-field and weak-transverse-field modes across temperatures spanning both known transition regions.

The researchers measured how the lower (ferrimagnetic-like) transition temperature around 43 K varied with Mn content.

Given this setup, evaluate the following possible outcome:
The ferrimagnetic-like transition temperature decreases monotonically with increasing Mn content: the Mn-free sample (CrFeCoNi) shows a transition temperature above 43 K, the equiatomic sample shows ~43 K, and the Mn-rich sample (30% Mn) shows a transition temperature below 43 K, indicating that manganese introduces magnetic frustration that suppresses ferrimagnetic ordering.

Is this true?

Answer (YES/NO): NO